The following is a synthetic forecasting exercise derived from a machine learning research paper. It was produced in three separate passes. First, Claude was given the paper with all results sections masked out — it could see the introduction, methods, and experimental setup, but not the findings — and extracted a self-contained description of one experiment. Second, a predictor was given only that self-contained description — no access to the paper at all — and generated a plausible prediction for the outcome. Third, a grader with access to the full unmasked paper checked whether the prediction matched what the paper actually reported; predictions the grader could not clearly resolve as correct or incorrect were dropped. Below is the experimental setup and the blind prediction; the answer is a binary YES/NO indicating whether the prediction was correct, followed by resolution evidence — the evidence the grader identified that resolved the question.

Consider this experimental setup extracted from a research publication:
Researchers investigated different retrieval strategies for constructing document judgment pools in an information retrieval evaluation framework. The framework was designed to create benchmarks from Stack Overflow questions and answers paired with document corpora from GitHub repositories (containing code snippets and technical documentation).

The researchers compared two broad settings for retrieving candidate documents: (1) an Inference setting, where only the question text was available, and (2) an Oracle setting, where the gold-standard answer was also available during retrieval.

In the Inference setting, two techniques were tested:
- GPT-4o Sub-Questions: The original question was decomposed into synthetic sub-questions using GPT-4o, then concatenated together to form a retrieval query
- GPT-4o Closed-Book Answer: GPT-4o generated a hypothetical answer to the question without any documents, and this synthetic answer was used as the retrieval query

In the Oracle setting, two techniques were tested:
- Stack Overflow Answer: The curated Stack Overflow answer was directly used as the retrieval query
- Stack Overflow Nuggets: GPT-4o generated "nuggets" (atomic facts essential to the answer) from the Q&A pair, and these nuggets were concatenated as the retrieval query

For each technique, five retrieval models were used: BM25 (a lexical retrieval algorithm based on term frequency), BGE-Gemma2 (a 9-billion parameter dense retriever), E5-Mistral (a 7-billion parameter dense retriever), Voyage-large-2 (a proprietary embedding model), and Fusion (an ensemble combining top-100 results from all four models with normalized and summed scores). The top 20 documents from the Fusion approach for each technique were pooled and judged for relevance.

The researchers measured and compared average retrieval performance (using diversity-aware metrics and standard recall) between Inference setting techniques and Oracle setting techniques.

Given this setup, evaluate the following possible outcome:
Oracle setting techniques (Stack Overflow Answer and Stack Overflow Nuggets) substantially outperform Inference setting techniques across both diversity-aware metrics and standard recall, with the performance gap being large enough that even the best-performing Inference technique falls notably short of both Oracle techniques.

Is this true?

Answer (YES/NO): YES